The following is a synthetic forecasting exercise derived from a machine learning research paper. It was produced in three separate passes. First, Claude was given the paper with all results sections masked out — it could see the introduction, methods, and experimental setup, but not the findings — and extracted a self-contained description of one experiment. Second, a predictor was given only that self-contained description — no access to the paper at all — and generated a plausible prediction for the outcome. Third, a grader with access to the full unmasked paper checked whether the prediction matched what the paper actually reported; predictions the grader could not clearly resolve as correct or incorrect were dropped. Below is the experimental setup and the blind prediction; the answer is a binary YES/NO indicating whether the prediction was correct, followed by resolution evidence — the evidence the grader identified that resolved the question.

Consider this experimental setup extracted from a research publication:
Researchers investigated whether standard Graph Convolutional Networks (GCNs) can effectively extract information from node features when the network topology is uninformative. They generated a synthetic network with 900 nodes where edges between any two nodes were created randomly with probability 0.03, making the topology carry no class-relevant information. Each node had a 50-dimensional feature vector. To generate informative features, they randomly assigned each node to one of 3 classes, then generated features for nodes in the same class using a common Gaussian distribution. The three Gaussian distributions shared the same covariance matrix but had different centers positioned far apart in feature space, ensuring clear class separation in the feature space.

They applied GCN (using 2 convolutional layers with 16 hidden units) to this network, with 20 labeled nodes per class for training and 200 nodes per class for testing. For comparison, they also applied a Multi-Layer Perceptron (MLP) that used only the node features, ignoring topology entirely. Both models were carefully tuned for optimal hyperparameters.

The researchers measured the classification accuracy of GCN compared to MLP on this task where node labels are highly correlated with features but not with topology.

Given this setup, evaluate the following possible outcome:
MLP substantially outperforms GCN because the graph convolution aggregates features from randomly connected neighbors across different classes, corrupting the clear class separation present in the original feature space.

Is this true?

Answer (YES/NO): YES